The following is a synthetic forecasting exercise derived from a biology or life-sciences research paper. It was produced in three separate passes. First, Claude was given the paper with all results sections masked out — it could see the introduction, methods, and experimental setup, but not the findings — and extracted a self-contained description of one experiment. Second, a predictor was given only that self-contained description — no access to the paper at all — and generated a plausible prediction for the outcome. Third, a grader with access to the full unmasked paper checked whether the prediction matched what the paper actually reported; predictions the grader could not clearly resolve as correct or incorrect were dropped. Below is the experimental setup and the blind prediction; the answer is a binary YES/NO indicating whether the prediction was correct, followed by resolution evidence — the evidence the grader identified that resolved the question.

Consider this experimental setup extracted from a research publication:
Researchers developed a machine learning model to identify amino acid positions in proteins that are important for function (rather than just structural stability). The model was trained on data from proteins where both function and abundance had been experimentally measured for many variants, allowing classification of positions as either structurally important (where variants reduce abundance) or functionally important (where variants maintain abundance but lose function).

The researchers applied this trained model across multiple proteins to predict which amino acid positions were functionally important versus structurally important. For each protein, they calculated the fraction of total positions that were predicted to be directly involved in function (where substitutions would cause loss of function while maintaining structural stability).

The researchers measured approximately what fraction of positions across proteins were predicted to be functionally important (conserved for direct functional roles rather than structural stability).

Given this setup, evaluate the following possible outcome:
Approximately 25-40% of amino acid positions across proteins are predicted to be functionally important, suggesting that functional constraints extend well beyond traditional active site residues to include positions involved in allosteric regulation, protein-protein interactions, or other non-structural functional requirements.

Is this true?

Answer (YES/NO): NO